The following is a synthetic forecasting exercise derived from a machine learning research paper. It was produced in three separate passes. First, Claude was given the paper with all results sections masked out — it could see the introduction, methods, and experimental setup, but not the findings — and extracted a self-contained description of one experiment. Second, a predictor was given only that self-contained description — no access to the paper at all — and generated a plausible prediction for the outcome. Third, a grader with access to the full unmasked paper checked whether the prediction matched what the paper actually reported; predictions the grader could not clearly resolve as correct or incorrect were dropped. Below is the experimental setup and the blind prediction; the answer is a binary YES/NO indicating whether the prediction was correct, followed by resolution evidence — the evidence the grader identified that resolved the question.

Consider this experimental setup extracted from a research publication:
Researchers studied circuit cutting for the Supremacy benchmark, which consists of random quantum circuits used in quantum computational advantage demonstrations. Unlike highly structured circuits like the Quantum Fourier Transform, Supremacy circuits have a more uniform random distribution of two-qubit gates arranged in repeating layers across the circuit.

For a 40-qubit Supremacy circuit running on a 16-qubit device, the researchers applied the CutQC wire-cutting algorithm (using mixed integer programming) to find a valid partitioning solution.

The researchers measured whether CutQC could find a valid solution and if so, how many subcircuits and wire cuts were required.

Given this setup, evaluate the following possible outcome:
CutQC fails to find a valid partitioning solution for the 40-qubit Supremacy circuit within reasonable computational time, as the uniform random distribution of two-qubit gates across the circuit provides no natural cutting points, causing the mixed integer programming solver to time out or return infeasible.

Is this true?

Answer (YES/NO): NO